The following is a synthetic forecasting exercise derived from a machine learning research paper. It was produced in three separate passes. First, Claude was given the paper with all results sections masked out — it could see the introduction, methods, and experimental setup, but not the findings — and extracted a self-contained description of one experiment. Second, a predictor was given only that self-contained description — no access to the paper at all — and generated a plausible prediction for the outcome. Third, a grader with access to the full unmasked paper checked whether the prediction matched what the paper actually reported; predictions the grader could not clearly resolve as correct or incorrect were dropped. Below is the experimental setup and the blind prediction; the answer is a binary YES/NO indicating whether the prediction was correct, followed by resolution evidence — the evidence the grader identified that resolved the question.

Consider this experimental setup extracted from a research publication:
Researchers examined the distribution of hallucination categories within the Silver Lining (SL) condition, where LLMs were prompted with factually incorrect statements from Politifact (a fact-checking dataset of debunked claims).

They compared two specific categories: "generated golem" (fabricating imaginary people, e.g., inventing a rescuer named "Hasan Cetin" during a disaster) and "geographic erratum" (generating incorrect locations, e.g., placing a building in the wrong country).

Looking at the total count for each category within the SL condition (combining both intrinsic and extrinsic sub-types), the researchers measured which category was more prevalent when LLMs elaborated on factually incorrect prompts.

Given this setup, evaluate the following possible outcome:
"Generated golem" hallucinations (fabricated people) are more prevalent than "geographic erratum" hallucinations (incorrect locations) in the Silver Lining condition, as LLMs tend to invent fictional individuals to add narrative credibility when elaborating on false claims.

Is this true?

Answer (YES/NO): NO